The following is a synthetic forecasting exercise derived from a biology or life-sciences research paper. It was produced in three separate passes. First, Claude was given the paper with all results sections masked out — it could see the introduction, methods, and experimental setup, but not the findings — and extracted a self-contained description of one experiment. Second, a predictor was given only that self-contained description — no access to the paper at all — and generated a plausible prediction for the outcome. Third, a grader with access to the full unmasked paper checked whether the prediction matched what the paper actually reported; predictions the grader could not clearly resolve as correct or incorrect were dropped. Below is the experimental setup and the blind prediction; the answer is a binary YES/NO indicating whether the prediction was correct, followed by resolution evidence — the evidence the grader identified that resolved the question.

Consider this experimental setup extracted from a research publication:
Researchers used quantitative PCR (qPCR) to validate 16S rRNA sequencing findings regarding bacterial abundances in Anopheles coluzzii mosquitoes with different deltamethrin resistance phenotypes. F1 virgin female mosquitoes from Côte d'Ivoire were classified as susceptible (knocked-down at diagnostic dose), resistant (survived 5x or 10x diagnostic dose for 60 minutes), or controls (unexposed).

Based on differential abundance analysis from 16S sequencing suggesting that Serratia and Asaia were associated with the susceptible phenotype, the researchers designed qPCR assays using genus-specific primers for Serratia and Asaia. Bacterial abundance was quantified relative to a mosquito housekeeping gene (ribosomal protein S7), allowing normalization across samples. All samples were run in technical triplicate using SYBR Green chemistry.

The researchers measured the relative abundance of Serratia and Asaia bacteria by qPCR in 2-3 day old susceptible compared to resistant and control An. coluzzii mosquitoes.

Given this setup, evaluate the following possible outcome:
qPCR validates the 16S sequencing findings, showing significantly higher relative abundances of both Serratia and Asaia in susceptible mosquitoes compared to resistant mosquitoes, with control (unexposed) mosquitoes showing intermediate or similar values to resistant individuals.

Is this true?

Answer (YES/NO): YES